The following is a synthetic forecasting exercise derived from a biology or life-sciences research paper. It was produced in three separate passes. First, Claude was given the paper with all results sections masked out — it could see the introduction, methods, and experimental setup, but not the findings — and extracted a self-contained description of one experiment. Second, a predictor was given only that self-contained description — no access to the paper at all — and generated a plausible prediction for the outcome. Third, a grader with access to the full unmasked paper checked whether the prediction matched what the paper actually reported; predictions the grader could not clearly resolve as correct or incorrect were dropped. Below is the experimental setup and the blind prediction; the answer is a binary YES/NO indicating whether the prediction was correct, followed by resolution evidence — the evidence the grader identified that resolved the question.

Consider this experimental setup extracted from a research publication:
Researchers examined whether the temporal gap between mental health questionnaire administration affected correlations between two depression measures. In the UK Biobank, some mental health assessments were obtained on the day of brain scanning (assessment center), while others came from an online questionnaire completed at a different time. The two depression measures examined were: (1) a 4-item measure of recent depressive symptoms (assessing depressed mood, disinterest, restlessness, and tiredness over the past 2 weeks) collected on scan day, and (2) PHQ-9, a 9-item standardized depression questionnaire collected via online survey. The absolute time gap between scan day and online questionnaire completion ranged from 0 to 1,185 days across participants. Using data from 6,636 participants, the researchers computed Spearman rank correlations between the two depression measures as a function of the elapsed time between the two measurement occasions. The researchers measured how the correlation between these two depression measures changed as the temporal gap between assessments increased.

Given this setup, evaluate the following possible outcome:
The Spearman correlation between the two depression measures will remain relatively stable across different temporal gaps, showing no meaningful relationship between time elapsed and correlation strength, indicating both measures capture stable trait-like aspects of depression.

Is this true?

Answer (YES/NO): NO